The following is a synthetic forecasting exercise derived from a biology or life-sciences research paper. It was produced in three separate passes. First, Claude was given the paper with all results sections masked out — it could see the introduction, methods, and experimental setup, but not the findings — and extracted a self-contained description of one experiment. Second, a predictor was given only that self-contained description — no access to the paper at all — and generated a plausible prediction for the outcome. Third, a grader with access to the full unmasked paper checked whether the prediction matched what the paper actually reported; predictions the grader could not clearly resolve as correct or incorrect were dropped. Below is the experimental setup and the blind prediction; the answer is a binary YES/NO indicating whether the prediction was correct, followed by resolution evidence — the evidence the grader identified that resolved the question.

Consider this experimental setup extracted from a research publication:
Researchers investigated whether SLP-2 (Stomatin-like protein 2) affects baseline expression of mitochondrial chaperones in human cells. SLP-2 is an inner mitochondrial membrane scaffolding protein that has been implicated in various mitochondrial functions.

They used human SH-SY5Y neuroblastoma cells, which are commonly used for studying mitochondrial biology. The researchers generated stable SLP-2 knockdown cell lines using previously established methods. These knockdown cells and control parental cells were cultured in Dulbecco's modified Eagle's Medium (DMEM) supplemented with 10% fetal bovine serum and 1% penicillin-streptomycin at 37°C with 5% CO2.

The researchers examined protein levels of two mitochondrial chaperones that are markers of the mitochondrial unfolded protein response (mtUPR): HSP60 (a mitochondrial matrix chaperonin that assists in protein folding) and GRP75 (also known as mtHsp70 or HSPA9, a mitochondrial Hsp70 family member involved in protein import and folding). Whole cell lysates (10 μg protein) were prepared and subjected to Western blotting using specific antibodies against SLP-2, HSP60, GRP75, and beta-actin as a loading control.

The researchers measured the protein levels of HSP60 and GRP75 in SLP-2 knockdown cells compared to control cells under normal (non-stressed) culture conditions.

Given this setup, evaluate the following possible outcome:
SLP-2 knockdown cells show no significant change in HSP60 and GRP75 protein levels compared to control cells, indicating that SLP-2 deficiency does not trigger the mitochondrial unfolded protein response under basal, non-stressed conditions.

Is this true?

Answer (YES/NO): NO